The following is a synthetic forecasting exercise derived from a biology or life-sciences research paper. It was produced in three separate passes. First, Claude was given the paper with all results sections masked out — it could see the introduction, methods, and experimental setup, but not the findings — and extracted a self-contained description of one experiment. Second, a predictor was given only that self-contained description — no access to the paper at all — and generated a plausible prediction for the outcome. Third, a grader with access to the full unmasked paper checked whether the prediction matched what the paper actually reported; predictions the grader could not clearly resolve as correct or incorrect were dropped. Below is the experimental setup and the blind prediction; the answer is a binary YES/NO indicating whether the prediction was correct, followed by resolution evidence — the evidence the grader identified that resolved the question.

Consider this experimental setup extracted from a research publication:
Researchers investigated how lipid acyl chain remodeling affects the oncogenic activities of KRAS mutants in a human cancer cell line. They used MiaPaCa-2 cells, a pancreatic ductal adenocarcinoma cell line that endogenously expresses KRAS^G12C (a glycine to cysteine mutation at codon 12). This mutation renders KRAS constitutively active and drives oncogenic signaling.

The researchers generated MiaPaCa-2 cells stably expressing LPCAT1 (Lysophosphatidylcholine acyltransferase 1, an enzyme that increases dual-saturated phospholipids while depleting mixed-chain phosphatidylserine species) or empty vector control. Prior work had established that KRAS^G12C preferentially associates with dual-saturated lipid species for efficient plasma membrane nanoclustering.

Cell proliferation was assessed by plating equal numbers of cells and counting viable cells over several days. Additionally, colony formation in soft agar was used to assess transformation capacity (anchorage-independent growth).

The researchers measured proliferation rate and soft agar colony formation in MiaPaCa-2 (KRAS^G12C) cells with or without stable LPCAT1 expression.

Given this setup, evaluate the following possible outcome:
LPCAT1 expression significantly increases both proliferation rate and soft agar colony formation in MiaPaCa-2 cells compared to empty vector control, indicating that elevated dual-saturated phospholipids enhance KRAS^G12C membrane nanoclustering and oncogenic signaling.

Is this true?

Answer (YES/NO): YES